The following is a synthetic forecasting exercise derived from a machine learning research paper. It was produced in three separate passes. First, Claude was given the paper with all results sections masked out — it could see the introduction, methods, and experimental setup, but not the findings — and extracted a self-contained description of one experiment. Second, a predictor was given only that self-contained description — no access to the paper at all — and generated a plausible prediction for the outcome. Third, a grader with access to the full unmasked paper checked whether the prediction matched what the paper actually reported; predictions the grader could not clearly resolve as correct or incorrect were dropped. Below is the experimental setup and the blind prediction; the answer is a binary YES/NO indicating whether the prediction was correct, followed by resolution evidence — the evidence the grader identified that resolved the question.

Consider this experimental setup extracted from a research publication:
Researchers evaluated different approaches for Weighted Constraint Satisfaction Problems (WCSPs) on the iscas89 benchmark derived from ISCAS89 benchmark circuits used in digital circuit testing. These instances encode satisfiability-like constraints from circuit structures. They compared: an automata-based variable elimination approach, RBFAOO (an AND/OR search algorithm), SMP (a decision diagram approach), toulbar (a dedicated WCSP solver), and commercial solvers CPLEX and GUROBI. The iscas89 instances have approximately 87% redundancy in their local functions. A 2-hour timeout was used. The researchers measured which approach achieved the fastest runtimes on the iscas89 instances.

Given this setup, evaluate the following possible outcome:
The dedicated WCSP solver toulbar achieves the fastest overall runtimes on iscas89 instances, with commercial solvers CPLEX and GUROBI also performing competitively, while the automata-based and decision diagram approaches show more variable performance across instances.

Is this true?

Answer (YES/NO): YES